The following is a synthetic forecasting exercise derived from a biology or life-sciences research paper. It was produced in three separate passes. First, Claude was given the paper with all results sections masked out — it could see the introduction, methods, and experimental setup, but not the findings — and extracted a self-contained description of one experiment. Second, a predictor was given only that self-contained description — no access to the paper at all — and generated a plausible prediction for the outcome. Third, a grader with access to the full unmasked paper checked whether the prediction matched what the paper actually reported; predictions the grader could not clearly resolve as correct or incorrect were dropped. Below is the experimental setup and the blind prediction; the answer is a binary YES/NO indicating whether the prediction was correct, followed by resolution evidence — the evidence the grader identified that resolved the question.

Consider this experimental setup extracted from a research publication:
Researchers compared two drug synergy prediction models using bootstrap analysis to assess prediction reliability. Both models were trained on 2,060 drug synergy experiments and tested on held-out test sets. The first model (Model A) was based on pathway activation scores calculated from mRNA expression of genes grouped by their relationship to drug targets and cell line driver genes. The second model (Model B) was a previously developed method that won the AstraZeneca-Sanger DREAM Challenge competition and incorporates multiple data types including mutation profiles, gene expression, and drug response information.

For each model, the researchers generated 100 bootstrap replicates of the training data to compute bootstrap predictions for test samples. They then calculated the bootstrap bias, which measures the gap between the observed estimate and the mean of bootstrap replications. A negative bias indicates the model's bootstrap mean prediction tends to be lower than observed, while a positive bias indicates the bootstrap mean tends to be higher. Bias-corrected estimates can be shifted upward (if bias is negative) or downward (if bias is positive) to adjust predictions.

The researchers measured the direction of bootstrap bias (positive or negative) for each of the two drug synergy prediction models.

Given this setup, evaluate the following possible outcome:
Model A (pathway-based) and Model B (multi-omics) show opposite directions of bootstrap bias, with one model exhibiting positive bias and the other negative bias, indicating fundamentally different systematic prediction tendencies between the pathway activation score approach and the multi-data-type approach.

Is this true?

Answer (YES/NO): YES